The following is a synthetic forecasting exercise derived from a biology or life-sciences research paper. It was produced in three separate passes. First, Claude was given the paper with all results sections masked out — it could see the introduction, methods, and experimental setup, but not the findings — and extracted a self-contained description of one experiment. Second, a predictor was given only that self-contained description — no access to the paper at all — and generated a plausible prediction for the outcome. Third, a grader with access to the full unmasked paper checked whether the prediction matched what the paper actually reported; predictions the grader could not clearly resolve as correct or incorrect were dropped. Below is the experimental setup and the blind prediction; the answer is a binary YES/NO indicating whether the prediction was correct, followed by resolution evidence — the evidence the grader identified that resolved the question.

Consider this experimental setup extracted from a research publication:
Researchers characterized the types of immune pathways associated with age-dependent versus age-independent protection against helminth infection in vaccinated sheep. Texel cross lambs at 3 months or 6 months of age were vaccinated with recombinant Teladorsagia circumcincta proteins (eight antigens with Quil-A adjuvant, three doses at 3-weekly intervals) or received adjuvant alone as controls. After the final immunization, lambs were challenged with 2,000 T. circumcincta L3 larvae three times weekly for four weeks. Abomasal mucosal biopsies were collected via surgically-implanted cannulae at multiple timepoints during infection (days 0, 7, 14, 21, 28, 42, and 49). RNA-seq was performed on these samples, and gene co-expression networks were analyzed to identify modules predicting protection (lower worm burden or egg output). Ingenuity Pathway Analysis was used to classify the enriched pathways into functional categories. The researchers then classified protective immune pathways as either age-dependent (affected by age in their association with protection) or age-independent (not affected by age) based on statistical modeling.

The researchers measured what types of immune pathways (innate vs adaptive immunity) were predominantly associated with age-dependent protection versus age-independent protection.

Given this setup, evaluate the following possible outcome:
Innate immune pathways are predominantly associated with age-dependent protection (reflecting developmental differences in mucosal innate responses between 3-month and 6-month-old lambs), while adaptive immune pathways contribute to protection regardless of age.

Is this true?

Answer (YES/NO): NO